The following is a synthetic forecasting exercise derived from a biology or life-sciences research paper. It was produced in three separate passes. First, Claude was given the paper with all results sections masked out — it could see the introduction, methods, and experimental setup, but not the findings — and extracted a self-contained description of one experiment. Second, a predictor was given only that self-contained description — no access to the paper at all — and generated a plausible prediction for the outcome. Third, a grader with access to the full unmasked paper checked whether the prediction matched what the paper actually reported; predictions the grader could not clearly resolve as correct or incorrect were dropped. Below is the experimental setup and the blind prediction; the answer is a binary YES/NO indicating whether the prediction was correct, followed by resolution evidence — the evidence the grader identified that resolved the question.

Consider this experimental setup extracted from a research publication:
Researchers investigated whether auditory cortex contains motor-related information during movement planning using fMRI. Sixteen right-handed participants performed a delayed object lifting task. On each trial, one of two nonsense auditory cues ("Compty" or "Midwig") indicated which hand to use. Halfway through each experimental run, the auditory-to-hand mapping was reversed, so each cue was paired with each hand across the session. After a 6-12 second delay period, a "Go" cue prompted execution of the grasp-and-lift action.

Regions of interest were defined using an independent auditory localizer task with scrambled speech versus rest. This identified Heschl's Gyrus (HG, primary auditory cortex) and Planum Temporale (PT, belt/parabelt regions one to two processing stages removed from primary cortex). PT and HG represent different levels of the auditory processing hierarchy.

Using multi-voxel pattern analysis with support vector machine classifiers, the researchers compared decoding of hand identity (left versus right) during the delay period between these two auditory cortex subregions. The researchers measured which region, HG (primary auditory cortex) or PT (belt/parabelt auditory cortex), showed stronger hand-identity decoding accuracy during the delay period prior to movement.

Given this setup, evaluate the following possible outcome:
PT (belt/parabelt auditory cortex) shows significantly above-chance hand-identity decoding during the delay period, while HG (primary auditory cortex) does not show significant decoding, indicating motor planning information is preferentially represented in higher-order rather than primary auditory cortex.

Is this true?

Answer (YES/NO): NO